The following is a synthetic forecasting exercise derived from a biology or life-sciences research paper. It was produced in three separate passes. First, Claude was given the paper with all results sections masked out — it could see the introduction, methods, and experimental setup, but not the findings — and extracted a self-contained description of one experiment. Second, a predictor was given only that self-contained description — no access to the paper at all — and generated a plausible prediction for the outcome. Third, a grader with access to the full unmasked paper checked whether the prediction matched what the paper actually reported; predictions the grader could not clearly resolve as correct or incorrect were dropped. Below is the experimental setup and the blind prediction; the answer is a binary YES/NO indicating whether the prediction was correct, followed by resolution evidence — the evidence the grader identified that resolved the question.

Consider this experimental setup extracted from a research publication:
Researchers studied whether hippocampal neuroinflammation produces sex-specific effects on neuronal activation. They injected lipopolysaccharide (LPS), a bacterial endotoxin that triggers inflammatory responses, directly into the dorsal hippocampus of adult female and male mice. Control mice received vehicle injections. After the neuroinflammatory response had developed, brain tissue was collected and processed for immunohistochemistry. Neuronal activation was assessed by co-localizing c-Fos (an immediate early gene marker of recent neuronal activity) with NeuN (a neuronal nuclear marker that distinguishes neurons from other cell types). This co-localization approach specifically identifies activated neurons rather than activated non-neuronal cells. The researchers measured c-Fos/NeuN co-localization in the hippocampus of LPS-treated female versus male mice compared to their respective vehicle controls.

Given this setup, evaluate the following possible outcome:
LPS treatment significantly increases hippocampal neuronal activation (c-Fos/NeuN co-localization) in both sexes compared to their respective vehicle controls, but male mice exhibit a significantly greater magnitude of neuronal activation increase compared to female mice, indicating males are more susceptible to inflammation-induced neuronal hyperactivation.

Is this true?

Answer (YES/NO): NO